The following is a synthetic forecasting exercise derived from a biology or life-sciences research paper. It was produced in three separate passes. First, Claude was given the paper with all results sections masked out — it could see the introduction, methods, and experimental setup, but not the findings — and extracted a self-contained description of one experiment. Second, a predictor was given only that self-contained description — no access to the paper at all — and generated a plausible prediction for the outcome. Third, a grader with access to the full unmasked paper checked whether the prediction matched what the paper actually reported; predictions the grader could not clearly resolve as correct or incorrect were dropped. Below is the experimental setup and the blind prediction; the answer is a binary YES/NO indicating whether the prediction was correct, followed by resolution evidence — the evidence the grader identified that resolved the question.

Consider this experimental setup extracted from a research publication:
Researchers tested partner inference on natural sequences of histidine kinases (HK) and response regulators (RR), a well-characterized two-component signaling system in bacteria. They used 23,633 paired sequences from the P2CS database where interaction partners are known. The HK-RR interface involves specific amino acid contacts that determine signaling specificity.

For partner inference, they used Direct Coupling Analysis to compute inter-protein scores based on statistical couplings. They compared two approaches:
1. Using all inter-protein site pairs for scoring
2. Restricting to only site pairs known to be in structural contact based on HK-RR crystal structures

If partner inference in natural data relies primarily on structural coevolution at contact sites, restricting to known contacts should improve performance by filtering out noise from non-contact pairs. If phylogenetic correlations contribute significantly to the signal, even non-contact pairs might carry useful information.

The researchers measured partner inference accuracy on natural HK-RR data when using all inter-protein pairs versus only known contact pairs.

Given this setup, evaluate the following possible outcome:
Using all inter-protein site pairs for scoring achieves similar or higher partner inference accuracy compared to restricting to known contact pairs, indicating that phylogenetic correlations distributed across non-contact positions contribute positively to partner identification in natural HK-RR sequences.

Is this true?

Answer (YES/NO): YES